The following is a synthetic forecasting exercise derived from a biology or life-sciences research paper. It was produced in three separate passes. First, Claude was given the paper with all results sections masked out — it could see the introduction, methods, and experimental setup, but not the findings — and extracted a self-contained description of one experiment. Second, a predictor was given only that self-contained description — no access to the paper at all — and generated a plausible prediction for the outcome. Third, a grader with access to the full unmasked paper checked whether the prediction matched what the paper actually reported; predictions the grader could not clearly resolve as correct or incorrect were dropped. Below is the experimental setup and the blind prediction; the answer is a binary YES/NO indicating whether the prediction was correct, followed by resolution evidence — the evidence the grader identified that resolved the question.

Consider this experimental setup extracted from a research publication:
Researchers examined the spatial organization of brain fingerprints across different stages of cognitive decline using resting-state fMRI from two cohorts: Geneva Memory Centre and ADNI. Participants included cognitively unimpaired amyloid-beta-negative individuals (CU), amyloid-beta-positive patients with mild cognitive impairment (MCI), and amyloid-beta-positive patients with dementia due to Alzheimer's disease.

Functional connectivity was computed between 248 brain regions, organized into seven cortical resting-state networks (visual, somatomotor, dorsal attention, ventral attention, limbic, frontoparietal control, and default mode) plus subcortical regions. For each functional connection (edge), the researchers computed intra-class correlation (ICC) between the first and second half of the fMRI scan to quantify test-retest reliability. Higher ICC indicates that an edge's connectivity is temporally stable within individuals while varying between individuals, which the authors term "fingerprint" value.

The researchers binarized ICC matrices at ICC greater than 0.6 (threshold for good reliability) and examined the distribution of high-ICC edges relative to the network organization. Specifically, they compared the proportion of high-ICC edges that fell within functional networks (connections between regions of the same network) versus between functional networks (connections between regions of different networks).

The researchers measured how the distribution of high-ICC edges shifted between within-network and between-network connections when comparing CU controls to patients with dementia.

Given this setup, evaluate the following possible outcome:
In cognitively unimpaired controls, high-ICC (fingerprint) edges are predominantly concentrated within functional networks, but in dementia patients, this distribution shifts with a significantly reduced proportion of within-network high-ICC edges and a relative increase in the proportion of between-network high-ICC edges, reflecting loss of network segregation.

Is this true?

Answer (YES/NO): NO